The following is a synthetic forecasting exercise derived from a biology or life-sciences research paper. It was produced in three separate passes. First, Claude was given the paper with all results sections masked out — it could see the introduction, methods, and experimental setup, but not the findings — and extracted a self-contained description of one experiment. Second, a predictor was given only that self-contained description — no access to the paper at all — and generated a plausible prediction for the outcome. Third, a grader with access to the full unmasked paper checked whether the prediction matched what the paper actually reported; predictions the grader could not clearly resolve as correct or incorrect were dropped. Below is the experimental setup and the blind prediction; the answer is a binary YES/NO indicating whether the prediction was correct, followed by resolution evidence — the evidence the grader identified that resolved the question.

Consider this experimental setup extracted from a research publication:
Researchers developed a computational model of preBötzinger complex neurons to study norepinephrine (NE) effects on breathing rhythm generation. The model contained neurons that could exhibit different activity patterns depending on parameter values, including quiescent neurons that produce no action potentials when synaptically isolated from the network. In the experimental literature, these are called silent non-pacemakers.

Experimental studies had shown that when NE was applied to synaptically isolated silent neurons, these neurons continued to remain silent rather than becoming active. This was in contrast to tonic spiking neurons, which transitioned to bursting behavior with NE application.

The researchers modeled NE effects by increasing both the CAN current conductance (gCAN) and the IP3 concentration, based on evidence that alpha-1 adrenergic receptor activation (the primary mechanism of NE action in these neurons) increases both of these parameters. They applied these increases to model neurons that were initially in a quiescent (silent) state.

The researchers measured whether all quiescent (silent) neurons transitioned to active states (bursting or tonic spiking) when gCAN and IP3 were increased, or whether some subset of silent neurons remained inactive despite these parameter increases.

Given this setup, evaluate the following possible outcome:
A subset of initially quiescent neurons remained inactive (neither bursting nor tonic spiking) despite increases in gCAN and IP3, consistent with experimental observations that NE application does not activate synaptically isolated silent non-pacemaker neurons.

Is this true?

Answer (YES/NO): YES